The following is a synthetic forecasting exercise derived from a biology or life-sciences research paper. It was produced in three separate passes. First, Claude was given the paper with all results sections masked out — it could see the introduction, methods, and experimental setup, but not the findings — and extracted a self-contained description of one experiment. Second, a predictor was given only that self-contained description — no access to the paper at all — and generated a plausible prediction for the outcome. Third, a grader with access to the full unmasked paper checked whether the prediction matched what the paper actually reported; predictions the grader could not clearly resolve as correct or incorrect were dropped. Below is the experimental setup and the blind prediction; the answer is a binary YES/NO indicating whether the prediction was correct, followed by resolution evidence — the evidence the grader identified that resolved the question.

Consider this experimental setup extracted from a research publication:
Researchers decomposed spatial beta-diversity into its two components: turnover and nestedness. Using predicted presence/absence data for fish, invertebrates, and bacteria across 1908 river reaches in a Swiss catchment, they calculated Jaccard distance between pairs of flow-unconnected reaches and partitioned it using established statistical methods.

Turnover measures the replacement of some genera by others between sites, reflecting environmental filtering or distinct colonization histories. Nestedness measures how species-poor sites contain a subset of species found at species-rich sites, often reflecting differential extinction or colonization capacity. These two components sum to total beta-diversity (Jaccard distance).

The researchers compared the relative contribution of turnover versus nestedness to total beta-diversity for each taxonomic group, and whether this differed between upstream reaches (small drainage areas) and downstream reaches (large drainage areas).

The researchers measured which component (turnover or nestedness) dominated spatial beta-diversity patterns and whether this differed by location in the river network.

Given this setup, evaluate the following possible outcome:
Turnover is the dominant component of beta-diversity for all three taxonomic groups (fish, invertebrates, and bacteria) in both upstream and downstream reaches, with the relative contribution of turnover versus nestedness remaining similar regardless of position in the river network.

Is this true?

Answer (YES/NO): NO